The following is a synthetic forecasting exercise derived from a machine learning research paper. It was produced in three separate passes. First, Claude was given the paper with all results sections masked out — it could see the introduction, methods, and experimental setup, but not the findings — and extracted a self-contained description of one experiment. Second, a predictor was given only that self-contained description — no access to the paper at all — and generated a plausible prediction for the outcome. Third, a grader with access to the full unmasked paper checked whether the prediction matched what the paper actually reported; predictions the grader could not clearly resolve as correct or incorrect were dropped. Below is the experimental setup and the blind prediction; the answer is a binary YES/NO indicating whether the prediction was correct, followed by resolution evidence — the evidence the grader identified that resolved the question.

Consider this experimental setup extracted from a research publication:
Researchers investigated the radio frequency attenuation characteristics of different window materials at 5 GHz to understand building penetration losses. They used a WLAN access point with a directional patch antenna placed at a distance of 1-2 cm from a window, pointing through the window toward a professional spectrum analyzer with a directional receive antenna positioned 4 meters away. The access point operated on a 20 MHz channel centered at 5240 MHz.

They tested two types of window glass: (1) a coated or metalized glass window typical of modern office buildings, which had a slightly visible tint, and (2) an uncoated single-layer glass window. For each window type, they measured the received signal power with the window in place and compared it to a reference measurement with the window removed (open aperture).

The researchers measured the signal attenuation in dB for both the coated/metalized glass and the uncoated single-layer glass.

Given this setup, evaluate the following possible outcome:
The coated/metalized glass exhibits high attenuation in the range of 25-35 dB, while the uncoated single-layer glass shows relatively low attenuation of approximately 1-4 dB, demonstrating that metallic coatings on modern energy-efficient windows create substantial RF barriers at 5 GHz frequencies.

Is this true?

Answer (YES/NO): NO